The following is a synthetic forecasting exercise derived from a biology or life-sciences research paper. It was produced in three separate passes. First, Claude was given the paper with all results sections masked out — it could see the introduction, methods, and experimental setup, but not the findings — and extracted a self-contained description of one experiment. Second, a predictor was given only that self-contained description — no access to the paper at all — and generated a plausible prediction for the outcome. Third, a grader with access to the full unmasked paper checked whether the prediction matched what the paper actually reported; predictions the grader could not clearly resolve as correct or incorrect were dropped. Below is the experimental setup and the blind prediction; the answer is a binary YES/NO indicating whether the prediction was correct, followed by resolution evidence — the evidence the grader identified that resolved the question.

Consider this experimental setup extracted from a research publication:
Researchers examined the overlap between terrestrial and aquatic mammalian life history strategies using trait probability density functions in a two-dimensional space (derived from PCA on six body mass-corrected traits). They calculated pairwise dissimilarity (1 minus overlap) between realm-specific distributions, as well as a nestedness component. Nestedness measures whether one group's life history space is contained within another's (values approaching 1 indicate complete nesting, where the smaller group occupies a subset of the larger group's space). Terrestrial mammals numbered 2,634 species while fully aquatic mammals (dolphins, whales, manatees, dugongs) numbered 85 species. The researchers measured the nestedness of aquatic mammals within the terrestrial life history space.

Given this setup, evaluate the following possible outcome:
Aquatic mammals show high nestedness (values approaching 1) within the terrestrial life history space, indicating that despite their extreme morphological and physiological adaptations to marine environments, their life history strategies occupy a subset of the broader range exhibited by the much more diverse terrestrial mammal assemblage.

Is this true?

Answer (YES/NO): YES